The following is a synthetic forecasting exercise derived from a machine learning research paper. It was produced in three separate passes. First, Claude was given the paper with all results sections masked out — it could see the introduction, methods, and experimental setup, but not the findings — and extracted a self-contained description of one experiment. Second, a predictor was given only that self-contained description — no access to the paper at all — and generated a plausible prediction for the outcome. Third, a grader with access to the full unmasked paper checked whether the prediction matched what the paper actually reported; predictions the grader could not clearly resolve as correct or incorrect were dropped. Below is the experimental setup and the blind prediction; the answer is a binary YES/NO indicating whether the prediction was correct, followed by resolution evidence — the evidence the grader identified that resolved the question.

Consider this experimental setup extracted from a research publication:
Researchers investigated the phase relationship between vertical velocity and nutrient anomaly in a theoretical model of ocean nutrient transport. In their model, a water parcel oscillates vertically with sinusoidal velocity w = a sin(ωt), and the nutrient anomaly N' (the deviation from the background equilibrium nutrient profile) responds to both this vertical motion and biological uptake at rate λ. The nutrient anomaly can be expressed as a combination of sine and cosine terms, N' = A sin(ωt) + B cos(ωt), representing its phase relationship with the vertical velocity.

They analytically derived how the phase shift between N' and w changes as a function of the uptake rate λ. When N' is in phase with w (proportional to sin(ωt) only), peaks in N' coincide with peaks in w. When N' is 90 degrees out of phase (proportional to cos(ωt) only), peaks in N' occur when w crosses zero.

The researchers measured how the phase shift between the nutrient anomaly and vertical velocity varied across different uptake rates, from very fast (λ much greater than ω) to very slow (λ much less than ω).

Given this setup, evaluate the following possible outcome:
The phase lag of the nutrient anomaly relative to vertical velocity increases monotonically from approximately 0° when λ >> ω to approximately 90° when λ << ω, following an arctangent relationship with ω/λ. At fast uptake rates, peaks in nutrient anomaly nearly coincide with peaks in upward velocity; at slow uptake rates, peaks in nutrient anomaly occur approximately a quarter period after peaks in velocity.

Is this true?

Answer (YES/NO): YES